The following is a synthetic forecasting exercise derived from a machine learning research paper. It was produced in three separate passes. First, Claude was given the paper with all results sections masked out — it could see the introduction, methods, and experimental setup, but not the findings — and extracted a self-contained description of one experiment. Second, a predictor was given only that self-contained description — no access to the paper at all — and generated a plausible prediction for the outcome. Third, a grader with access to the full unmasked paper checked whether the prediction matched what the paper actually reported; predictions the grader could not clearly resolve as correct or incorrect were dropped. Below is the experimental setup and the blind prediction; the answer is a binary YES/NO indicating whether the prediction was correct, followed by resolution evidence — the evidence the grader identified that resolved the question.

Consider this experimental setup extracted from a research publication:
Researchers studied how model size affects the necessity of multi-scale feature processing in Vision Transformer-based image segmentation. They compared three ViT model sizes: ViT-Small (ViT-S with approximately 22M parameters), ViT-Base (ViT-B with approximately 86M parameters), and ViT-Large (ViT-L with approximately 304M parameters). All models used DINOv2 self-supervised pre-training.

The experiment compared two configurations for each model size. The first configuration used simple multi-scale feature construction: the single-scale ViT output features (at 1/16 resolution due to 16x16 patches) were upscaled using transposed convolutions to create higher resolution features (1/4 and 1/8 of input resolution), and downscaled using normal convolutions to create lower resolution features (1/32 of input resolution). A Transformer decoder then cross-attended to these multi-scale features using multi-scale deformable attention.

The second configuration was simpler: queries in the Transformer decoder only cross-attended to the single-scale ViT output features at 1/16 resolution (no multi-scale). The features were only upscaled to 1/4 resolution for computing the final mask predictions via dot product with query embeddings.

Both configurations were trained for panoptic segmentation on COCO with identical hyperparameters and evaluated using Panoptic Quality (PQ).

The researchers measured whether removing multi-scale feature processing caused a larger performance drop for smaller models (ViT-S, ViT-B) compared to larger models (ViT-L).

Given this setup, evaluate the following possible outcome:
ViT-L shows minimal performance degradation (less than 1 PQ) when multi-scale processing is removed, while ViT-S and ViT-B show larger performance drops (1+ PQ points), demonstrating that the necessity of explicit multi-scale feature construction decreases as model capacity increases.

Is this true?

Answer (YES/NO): YES